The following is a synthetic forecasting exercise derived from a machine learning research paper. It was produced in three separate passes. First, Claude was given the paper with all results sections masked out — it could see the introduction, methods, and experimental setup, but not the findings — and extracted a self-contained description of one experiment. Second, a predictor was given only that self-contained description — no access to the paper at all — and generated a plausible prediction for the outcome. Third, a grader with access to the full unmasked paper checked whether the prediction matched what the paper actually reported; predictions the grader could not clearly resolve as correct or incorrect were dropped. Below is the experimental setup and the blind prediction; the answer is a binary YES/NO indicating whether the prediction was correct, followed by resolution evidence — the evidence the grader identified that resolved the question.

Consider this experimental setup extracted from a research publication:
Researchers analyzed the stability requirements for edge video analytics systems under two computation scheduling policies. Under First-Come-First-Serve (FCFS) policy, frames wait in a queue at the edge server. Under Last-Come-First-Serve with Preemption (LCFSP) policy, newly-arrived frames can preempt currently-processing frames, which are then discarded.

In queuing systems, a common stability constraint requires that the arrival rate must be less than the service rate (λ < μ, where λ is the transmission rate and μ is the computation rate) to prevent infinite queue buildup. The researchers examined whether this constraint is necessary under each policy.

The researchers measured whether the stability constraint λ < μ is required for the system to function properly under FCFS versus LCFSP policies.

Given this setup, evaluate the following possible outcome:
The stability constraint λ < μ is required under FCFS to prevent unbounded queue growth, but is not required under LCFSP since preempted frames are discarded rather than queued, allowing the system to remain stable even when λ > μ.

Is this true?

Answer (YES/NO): YES